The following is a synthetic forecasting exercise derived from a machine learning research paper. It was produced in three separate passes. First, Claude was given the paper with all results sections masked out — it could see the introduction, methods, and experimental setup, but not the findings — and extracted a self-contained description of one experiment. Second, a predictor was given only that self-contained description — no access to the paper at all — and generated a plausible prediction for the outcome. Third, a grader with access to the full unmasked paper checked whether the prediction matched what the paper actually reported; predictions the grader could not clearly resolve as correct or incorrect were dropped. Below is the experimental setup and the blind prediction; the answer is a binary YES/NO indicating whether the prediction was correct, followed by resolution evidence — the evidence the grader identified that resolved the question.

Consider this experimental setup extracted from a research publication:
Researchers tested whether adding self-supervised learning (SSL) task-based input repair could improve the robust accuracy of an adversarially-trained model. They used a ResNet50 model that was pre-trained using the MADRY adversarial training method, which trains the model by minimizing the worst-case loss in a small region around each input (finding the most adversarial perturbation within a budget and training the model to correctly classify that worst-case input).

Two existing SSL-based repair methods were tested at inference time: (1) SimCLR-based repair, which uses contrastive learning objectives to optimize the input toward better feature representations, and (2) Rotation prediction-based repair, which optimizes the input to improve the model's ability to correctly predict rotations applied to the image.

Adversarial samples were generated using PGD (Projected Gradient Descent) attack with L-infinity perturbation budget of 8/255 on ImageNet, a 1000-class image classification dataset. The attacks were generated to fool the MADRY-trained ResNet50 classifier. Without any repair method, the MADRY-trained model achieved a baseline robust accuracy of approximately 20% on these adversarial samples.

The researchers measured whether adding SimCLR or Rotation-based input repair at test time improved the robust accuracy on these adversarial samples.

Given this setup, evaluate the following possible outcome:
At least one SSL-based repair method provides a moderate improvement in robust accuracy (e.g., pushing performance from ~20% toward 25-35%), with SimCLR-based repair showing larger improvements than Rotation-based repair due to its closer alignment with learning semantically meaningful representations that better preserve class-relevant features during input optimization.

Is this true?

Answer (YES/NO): NO